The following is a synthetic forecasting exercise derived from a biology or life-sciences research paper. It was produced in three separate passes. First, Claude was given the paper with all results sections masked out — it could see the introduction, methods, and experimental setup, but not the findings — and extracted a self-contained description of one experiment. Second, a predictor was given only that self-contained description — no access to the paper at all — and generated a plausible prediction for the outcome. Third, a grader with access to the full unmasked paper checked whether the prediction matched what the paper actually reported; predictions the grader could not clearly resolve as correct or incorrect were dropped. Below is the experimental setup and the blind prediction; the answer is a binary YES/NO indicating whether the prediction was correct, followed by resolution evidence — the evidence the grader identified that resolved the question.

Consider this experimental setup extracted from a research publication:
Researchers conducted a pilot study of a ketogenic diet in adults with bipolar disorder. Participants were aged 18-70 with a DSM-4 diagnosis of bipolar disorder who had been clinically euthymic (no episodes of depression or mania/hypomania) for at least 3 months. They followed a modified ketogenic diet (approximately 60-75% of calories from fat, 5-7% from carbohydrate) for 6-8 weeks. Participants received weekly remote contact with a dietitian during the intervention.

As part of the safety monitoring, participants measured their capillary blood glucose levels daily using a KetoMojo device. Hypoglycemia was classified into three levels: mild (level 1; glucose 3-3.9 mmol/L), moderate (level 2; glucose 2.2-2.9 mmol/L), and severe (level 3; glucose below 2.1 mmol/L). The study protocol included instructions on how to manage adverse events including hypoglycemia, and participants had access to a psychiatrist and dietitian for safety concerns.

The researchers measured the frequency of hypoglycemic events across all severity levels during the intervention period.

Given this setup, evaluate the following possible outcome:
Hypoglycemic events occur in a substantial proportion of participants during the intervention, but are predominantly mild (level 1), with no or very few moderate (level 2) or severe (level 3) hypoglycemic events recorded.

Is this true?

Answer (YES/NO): YES